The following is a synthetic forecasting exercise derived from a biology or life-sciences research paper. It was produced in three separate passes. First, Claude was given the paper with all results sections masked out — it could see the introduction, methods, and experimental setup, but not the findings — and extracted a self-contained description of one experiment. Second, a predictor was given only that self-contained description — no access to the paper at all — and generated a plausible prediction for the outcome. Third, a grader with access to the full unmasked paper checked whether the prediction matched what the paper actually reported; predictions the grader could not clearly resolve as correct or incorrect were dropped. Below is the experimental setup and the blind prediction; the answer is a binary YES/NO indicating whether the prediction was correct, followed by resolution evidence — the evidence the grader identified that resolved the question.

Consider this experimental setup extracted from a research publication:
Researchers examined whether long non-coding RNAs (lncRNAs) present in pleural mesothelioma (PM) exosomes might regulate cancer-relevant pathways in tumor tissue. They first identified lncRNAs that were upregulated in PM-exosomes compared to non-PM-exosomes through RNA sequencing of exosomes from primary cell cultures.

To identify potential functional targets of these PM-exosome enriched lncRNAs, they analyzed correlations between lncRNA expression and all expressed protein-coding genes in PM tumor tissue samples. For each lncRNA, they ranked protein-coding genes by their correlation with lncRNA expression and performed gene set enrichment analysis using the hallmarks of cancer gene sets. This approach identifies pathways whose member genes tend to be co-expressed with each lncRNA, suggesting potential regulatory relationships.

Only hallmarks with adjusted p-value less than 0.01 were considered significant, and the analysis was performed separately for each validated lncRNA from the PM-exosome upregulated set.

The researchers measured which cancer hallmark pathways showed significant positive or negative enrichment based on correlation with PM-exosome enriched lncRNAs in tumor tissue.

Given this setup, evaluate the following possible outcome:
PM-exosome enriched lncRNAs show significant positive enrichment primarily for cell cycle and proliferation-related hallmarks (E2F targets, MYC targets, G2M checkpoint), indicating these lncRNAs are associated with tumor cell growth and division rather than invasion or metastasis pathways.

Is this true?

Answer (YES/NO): YES